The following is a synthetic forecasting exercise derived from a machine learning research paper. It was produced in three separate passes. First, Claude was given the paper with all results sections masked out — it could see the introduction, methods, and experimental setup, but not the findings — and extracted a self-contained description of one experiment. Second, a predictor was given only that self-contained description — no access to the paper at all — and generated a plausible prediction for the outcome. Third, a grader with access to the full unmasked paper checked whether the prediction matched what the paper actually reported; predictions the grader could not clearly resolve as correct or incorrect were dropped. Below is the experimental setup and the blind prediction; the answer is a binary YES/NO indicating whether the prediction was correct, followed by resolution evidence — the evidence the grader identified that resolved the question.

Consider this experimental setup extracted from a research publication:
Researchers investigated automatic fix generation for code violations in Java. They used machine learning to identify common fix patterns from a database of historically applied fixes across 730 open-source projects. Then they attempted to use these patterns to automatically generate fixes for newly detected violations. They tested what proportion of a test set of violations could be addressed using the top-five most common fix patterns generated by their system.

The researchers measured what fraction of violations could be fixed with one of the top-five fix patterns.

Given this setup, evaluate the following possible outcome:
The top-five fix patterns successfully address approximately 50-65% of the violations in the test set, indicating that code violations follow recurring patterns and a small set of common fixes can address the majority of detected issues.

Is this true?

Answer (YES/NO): NO